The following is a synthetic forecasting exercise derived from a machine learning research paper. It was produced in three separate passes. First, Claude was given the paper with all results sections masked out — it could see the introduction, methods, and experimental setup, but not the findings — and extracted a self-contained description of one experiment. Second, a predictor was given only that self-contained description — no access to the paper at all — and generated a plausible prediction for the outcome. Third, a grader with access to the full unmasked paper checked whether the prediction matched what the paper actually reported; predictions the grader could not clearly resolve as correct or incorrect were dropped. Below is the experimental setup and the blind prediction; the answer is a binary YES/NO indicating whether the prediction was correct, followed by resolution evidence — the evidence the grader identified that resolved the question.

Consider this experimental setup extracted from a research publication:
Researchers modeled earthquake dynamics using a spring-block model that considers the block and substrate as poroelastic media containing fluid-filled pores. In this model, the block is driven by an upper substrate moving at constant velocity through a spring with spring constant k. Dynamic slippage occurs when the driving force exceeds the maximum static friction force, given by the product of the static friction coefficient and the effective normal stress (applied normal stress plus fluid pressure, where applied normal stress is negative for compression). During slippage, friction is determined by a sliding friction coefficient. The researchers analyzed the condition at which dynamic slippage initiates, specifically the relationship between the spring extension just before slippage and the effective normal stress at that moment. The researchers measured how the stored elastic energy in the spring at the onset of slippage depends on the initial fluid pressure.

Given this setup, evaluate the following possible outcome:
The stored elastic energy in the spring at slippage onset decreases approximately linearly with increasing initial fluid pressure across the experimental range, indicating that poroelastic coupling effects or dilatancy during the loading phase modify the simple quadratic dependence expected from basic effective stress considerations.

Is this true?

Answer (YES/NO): NO